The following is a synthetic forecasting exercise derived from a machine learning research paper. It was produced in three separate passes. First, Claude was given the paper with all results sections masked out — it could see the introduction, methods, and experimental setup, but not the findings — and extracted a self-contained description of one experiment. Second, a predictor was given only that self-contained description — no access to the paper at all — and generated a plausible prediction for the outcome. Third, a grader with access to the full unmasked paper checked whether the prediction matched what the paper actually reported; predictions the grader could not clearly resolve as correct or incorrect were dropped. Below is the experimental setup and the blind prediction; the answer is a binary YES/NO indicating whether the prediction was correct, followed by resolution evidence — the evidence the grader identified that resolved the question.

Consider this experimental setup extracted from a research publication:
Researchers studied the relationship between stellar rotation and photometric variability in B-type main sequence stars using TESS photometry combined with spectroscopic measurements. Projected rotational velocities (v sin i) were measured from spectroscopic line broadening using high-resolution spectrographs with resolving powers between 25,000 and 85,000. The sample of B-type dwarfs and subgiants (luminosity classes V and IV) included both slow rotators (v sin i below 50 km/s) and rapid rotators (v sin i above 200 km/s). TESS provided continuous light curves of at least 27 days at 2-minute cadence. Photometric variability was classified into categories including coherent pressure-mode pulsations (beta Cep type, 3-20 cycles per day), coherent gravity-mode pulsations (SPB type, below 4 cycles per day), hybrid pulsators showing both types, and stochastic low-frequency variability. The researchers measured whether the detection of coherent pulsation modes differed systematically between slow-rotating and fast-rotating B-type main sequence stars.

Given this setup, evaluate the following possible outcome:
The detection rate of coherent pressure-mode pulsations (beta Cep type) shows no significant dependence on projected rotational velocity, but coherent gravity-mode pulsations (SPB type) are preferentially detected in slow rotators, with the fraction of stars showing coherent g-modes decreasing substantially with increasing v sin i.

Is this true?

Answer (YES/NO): NO